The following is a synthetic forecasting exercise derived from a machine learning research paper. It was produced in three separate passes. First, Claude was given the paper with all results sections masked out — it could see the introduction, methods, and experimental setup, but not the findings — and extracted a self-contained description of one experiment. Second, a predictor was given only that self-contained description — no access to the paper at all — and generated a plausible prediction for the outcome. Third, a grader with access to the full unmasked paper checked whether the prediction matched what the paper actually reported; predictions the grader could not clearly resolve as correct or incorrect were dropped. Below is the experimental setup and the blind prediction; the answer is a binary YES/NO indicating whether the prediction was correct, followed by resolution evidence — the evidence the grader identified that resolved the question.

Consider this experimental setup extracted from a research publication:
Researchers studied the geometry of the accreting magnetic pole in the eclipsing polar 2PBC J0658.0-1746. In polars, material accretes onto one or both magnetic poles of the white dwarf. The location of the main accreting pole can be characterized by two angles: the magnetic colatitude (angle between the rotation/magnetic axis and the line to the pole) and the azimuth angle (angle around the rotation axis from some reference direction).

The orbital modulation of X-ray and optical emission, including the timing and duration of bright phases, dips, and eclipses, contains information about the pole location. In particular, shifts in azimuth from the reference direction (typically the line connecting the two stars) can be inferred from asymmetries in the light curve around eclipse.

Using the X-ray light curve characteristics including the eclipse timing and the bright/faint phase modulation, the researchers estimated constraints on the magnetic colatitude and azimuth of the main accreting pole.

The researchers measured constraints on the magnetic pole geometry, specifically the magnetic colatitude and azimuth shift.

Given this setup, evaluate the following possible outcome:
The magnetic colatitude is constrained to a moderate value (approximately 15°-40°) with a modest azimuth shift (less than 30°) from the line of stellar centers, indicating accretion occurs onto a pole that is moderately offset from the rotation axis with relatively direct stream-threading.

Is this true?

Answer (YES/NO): NO